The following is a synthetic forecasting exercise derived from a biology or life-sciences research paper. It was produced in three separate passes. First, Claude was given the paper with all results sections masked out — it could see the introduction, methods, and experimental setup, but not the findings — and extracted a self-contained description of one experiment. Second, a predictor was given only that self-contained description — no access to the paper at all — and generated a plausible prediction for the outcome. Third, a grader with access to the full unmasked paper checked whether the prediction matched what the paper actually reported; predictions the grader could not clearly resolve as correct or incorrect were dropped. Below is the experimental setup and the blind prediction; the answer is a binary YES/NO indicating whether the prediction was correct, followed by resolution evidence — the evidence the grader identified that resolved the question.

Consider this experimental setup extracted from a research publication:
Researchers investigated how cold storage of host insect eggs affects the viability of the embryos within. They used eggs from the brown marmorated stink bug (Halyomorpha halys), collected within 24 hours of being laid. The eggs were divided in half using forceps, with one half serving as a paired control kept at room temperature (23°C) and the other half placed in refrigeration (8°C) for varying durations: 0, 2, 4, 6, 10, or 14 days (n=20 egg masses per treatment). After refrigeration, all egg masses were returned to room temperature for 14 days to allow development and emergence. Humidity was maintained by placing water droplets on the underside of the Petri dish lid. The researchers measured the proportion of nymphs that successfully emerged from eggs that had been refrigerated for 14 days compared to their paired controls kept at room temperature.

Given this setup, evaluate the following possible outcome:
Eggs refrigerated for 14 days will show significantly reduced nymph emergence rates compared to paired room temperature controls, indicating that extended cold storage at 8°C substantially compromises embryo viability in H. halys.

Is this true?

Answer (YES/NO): YES